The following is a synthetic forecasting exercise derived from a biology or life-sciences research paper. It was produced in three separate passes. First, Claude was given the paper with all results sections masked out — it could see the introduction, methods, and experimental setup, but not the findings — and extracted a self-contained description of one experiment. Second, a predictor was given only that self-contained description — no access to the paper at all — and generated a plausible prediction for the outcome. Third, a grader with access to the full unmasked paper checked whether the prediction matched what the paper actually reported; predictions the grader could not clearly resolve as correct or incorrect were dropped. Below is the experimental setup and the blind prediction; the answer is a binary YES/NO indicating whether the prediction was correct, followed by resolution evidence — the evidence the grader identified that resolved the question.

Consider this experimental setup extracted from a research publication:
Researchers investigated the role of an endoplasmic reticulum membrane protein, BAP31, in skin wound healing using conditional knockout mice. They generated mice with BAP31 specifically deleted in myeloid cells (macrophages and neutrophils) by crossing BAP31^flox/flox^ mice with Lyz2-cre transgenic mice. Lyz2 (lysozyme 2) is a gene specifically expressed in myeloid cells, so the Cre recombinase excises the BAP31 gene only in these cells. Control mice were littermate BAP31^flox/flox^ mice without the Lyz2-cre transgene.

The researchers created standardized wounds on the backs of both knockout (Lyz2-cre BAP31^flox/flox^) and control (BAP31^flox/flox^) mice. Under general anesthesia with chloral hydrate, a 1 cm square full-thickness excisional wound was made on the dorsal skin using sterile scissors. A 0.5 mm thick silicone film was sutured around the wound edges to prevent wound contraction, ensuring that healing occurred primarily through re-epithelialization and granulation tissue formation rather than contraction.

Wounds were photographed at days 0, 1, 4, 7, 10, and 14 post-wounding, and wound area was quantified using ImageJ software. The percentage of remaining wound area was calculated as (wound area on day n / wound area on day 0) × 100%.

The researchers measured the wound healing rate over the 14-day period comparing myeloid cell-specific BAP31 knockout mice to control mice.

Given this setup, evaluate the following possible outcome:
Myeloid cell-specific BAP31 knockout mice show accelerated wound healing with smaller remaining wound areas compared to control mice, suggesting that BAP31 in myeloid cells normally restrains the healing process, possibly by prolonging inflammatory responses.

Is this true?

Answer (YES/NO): NO